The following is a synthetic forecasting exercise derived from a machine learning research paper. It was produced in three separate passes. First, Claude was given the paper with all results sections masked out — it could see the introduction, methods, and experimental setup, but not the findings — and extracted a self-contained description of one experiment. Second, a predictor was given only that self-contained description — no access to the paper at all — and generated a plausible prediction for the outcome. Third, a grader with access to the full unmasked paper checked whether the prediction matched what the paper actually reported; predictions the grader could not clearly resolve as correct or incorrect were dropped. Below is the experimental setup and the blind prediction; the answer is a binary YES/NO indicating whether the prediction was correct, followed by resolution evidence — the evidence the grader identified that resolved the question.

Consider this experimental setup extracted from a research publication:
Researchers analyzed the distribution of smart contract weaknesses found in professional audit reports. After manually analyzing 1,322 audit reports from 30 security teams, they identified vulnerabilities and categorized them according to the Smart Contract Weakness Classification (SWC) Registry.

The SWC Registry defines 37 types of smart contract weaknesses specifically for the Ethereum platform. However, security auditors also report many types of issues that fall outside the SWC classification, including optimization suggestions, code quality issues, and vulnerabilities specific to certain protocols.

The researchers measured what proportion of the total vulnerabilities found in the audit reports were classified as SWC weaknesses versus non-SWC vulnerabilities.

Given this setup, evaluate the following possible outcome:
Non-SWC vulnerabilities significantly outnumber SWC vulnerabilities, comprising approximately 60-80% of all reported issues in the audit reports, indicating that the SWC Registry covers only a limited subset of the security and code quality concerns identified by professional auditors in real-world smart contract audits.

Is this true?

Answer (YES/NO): NO